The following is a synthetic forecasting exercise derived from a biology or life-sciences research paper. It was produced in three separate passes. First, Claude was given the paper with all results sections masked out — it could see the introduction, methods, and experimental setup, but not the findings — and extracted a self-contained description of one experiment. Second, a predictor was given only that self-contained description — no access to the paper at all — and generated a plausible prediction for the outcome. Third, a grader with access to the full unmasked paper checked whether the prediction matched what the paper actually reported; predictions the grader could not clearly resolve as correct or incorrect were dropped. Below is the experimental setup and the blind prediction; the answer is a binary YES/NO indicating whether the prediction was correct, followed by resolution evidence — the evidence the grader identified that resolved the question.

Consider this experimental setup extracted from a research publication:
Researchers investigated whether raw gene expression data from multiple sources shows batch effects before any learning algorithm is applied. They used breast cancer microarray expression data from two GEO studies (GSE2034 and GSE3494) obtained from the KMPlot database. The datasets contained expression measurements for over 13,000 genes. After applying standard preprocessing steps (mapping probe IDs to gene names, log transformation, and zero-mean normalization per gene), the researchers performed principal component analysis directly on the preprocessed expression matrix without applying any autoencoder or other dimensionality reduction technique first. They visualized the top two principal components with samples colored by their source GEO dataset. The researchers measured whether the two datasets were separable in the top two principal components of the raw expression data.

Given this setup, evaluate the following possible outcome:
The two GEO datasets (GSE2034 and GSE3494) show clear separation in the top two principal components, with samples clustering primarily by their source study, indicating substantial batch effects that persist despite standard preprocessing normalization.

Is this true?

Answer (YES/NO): YES